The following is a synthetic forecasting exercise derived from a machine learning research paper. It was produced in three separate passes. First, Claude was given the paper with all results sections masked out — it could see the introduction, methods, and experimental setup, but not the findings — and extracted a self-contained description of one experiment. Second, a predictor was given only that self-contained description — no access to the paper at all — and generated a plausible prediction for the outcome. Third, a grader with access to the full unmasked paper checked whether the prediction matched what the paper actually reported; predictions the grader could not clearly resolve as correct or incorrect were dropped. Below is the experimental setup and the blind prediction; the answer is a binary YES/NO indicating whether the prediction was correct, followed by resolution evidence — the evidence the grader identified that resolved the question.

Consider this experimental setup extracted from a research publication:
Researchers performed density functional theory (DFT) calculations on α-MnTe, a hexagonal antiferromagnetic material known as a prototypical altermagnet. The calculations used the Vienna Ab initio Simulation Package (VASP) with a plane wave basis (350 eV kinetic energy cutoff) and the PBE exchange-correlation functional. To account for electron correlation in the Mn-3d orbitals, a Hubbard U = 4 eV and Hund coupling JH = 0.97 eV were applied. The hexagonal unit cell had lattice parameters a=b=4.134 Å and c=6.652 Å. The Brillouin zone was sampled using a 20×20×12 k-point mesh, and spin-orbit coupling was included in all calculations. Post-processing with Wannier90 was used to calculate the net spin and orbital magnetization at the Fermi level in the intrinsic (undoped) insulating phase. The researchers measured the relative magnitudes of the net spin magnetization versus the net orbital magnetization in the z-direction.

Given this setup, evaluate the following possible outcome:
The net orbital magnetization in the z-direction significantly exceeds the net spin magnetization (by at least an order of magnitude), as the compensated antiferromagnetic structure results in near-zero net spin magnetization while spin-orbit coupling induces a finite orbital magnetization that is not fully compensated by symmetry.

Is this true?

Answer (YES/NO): YES